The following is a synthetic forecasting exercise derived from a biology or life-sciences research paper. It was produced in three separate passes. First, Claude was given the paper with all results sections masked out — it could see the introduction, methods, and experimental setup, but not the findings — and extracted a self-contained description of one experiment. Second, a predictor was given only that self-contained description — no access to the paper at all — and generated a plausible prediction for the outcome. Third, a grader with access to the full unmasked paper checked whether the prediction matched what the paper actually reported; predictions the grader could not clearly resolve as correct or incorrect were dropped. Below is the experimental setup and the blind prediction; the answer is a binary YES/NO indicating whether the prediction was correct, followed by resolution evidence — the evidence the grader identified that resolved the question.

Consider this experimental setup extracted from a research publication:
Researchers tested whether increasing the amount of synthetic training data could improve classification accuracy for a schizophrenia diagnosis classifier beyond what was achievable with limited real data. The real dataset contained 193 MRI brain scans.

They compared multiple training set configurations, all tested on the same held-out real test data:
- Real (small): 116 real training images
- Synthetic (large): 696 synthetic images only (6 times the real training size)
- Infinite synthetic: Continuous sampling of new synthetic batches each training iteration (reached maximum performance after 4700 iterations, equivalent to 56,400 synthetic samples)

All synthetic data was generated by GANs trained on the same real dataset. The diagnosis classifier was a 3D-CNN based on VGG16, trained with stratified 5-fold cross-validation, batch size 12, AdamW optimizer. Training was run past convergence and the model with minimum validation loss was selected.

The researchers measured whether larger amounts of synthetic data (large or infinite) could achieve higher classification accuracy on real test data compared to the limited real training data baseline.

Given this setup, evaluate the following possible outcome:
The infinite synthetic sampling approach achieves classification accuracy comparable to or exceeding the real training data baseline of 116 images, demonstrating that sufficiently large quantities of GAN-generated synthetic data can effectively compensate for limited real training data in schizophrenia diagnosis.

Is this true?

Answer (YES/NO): YES